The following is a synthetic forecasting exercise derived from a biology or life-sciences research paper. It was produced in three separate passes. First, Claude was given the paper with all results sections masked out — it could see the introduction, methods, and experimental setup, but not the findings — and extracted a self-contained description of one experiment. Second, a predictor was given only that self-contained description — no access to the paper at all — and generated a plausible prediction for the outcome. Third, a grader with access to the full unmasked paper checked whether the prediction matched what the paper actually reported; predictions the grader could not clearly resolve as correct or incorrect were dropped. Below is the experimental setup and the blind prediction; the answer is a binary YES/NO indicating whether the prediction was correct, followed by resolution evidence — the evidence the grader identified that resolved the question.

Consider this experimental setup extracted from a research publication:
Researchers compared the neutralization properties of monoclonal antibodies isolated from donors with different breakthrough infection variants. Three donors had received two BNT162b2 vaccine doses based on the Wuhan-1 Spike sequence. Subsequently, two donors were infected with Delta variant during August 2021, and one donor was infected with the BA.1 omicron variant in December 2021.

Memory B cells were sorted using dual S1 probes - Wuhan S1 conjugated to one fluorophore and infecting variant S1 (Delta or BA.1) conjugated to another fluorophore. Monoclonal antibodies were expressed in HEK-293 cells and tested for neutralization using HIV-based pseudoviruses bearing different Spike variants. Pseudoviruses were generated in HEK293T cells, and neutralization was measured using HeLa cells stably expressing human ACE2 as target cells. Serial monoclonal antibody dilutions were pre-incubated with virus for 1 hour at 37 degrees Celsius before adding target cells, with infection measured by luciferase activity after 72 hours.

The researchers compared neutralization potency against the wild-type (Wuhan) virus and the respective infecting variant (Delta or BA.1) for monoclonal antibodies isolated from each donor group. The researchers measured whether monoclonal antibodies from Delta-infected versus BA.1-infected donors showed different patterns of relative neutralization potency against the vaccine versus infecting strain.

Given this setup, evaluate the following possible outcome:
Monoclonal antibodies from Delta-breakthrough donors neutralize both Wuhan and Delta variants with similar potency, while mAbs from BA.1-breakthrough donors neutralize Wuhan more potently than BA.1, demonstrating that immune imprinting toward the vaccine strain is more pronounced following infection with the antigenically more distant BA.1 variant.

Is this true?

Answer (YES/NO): NO